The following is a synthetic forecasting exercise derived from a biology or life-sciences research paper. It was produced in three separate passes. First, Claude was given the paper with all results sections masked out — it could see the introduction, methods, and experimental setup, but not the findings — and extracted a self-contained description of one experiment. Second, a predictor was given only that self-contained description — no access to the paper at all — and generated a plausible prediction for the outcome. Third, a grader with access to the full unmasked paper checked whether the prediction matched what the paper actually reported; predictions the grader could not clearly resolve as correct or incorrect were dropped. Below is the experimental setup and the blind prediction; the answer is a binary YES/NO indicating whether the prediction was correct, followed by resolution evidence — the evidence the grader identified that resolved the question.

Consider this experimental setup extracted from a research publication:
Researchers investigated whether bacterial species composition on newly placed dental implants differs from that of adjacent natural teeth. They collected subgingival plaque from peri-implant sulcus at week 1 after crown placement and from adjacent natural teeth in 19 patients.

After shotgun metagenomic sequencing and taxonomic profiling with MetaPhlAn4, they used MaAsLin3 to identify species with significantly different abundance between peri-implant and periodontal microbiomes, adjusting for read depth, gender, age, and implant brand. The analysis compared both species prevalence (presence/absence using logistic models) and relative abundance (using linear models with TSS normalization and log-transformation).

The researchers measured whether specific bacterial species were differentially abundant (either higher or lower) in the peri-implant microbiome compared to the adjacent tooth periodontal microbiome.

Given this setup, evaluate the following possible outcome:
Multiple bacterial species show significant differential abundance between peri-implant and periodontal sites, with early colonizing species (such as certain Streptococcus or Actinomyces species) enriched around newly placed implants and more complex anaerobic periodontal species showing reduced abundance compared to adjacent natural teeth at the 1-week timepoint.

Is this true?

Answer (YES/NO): NO